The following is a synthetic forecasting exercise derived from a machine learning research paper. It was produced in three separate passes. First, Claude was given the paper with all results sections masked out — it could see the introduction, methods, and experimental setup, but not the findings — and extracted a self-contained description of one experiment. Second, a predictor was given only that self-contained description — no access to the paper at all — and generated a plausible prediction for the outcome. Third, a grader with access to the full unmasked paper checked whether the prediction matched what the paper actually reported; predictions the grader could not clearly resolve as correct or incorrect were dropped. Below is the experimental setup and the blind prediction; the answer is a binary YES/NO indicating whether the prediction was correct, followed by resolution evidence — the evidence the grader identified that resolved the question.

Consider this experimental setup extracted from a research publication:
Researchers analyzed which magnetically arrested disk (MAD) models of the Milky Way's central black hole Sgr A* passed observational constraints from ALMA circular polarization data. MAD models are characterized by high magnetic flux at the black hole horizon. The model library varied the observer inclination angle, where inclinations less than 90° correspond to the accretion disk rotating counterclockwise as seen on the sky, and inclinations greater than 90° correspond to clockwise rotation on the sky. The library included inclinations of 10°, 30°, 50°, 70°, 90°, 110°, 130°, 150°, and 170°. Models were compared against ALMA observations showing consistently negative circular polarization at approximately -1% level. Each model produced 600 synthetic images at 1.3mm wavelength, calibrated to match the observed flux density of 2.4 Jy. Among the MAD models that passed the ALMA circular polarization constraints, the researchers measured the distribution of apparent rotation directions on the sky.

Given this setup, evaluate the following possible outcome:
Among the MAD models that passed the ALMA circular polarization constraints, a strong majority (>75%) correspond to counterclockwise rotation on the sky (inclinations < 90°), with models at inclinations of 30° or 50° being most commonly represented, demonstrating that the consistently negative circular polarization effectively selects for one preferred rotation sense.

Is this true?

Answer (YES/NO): NO